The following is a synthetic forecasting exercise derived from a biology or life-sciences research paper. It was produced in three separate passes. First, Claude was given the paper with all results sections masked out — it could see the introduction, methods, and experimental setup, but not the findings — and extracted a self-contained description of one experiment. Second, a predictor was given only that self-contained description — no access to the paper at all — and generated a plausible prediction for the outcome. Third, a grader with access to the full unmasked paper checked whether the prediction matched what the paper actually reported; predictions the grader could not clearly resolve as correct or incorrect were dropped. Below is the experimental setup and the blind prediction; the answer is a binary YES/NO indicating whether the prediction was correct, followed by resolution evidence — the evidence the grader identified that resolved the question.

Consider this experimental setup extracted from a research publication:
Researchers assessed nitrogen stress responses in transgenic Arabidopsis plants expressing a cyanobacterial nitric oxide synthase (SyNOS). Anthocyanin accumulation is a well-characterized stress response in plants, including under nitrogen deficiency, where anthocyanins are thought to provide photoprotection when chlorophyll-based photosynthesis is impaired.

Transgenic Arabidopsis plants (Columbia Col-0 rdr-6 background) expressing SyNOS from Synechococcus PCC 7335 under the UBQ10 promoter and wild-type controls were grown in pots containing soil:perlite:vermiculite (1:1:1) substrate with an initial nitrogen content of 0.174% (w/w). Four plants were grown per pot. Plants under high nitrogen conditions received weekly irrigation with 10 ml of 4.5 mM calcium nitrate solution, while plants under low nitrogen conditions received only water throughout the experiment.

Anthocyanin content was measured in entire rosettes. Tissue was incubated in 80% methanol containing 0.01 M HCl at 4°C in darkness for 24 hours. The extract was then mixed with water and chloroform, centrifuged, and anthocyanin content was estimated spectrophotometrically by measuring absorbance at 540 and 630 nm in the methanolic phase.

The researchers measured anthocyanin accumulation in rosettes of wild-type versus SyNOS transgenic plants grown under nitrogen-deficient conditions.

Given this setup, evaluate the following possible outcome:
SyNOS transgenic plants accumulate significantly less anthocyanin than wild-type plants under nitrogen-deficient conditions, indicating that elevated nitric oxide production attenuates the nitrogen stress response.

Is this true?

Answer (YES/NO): YES